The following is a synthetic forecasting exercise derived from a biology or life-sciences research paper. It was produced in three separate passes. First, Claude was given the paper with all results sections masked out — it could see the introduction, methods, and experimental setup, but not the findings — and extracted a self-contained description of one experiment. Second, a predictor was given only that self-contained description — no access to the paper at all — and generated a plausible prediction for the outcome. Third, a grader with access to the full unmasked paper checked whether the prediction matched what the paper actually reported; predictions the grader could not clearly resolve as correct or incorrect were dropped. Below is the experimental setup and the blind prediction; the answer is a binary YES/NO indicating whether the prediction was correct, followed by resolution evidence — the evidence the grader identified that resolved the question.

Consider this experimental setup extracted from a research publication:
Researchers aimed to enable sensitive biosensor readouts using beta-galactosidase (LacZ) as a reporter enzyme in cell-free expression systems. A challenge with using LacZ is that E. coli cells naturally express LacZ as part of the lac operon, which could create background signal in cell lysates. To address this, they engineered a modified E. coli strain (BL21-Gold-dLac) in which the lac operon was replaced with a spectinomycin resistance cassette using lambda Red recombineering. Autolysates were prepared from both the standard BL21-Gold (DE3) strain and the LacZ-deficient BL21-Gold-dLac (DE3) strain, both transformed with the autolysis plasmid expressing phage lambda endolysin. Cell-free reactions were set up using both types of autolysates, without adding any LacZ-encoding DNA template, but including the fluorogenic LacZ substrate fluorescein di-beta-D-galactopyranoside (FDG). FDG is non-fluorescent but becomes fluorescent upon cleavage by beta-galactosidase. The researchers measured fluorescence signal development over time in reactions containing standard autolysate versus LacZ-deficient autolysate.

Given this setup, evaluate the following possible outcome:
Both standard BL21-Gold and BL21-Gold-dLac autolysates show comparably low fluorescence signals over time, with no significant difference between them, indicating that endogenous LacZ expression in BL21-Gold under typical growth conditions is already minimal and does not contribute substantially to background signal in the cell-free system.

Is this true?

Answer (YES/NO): NO